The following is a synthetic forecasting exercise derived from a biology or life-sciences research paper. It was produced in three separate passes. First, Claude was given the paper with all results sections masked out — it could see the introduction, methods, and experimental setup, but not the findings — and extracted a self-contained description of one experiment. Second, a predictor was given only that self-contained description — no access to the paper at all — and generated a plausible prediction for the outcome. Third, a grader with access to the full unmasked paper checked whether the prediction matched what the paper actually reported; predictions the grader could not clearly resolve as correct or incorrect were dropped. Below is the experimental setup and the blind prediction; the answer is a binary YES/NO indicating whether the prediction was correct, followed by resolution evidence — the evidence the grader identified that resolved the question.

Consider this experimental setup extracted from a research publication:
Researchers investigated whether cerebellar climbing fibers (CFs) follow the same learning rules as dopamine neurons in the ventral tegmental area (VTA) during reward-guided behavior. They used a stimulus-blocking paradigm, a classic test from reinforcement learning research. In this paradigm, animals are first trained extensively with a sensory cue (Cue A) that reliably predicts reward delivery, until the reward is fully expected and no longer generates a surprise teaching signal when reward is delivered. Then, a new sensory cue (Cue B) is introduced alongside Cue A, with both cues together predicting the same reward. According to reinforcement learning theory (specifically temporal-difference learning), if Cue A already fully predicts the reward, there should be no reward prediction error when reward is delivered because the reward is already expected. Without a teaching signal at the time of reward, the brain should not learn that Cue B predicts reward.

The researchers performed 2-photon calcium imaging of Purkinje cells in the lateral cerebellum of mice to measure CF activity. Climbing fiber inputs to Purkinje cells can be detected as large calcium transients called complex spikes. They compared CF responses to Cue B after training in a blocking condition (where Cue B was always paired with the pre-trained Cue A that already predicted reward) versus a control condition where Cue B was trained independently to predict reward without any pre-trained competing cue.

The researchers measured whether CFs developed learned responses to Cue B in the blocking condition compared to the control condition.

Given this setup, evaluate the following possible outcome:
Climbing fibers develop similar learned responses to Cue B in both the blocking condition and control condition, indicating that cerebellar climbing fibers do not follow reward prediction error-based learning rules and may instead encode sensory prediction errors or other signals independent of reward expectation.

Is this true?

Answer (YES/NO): NO